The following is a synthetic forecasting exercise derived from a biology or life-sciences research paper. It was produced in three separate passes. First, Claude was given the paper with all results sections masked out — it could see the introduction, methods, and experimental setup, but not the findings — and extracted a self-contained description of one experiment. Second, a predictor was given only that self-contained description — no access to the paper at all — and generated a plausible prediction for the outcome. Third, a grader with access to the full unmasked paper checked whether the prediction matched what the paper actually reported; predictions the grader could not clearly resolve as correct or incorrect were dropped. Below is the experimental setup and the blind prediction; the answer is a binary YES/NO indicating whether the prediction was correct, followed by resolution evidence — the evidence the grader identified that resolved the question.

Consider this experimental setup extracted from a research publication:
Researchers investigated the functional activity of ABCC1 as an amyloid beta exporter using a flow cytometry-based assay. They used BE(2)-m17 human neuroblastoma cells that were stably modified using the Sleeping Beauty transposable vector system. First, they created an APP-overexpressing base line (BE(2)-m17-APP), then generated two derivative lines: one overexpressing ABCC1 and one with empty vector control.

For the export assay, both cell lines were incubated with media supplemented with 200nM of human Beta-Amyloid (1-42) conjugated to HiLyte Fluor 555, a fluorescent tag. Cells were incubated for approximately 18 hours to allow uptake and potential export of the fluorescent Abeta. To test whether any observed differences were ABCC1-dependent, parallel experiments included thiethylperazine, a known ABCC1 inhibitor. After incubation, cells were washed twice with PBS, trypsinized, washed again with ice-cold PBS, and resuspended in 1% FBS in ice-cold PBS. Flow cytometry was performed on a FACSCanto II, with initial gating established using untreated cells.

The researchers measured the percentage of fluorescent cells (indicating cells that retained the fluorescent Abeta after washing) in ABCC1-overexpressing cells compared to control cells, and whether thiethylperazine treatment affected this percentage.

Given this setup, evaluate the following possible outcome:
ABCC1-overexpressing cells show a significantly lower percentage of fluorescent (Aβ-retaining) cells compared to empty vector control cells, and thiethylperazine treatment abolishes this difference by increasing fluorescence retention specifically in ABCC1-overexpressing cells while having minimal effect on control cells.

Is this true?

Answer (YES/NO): NO